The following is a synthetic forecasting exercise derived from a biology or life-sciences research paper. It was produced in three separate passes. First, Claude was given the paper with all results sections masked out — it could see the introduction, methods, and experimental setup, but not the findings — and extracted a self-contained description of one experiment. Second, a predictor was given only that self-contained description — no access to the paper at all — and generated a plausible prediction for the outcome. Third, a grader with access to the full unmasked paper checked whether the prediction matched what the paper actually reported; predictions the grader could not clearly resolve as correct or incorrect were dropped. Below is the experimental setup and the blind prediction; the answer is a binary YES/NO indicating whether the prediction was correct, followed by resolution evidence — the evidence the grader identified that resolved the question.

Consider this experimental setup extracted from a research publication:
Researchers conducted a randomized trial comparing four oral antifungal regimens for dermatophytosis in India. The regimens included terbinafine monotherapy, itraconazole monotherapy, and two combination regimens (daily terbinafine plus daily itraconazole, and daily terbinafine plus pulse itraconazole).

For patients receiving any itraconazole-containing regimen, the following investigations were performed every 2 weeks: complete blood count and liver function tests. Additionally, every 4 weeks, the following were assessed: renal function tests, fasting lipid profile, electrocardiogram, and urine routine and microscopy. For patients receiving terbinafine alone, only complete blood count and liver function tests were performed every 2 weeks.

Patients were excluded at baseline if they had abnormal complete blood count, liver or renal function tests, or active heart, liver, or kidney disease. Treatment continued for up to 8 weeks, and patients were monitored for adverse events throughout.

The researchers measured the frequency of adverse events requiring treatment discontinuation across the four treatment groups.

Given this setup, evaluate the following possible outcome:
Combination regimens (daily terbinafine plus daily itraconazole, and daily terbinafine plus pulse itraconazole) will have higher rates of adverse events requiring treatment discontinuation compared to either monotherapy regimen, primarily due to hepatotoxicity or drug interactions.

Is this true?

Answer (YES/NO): NO